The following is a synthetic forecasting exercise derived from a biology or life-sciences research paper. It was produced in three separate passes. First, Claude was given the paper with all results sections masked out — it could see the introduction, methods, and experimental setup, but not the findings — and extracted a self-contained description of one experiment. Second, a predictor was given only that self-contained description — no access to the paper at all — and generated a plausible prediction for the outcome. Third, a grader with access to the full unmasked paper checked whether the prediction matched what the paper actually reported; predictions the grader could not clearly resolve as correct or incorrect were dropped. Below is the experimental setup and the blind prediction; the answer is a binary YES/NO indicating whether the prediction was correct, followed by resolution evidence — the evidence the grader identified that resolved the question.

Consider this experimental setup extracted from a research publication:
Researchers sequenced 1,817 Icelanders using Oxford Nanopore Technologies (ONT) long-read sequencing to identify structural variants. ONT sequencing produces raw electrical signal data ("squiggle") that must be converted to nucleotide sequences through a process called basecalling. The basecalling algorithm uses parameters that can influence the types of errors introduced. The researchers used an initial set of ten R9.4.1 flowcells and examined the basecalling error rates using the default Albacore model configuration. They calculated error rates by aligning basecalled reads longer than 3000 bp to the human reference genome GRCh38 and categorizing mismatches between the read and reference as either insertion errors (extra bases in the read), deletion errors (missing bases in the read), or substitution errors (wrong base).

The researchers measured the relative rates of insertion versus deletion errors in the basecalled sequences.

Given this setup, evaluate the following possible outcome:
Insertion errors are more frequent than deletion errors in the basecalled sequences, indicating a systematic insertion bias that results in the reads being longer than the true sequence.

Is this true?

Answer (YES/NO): NO